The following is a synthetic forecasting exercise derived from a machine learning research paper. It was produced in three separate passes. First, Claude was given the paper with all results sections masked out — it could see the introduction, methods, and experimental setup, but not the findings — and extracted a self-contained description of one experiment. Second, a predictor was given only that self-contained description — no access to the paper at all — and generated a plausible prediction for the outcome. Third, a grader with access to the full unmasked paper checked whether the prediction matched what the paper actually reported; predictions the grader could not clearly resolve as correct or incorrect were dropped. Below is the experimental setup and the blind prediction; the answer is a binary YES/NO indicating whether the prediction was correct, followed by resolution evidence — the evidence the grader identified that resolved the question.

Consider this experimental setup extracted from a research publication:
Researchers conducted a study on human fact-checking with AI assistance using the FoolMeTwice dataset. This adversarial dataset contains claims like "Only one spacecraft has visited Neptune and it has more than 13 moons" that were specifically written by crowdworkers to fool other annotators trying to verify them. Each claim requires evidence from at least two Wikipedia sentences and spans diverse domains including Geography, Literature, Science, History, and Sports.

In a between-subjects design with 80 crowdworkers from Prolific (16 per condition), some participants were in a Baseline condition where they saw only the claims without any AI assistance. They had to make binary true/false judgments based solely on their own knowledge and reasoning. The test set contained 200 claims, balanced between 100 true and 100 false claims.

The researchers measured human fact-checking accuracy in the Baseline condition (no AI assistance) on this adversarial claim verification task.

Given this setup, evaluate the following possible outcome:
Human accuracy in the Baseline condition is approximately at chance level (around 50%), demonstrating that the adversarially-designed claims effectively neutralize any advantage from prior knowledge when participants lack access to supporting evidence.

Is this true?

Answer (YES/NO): NO